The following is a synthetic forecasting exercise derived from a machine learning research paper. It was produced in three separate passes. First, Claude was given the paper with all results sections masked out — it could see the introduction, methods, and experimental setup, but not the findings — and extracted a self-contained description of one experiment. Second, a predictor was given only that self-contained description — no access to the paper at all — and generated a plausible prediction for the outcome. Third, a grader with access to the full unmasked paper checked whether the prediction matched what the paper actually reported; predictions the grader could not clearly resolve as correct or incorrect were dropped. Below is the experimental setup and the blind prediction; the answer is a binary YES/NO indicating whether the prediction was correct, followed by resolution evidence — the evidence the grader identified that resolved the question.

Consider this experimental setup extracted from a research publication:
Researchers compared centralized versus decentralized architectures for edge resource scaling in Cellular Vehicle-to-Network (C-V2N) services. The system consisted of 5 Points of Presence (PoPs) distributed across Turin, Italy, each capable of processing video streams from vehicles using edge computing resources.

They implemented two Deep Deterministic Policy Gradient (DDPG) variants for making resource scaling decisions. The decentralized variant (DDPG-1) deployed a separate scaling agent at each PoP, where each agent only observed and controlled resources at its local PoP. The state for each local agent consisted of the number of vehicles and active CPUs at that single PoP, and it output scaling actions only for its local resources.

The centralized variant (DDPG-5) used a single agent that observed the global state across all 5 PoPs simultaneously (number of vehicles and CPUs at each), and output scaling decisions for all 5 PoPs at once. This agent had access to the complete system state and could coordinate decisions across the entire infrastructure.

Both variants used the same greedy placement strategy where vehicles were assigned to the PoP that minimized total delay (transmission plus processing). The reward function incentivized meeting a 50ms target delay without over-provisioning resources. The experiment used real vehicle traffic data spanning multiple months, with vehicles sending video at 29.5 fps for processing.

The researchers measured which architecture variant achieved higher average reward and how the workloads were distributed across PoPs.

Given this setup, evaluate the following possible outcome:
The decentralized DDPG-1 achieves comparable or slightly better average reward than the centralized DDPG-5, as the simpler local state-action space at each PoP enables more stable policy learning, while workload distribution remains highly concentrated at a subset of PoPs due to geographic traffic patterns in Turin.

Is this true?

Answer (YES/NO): NO